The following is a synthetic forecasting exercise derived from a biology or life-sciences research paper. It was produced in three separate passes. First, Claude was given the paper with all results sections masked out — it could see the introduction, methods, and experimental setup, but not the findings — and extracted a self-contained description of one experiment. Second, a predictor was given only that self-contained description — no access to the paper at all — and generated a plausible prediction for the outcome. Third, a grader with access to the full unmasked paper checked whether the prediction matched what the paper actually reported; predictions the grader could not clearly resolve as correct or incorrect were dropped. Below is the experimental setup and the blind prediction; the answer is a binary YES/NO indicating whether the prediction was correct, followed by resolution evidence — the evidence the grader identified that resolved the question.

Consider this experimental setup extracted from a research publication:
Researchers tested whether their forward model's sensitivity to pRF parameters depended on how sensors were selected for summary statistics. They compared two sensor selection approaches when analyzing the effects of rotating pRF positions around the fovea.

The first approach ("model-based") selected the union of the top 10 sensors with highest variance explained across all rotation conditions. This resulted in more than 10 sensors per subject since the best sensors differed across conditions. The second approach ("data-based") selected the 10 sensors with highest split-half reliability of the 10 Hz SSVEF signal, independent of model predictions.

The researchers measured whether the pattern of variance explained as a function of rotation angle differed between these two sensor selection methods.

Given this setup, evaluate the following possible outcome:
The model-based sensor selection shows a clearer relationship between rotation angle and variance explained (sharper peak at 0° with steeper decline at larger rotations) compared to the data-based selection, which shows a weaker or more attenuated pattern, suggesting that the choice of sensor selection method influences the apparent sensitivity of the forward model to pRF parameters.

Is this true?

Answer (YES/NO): NO